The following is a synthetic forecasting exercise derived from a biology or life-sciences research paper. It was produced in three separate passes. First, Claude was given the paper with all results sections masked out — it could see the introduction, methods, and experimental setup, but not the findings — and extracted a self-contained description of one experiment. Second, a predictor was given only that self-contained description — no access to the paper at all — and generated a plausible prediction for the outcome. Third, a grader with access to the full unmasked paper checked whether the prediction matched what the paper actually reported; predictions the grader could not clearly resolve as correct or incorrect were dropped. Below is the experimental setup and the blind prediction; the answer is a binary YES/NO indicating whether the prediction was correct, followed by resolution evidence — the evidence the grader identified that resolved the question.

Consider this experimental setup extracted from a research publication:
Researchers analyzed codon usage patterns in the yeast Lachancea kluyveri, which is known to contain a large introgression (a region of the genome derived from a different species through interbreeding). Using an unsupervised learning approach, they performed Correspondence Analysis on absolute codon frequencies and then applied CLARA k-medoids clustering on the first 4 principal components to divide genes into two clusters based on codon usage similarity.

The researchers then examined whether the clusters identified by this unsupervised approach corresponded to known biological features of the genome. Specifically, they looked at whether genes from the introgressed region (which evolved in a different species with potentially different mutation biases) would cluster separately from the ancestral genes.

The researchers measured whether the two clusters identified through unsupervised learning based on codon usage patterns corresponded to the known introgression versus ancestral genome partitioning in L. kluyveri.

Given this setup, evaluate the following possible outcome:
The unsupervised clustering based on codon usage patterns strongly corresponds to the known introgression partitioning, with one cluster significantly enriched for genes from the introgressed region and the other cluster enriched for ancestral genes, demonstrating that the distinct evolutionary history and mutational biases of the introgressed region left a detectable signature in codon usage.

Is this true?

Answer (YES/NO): YES